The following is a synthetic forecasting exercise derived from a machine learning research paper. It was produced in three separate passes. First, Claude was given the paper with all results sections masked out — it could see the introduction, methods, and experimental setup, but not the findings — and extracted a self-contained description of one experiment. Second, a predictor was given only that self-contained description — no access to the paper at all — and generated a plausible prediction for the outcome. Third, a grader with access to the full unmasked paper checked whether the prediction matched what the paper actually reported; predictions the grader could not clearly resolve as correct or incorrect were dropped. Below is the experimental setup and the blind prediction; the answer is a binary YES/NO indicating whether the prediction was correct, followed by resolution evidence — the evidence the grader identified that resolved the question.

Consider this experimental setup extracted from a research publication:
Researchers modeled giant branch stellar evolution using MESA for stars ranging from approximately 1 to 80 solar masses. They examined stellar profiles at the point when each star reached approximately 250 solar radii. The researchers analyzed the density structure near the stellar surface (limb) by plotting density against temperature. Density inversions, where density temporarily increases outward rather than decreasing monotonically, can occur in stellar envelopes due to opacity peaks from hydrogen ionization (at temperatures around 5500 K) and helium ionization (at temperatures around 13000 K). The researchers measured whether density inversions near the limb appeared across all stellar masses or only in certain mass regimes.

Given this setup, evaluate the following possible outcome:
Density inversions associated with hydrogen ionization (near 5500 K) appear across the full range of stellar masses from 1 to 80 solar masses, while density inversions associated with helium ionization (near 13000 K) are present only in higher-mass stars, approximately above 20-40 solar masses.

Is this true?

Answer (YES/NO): NO